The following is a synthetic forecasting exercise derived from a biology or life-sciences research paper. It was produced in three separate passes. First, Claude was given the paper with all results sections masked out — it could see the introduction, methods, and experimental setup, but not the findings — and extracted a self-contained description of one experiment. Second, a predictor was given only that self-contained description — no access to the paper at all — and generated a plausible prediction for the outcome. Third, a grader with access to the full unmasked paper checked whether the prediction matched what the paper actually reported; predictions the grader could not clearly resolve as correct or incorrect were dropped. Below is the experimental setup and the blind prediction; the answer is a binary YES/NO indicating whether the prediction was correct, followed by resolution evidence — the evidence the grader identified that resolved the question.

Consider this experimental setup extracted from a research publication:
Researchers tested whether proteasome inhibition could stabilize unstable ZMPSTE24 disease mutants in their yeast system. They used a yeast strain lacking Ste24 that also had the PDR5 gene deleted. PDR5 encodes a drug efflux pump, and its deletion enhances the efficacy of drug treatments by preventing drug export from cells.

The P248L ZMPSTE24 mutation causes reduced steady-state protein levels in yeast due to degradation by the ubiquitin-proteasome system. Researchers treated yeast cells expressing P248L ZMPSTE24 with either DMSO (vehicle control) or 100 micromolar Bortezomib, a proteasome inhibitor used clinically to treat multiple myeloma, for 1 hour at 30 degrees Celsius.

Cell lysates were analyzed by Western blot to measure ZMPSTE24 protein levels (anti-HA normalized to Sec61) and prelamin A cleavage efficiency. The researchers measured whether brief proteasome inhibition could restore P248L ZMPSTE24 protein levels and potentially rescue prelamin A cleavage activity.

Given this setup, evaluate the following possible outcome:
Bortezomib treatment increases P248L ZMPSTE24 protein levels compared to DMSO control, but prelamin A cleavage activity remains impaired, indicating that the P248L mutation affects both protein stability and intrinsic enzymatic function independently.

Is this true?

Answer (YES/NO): NO